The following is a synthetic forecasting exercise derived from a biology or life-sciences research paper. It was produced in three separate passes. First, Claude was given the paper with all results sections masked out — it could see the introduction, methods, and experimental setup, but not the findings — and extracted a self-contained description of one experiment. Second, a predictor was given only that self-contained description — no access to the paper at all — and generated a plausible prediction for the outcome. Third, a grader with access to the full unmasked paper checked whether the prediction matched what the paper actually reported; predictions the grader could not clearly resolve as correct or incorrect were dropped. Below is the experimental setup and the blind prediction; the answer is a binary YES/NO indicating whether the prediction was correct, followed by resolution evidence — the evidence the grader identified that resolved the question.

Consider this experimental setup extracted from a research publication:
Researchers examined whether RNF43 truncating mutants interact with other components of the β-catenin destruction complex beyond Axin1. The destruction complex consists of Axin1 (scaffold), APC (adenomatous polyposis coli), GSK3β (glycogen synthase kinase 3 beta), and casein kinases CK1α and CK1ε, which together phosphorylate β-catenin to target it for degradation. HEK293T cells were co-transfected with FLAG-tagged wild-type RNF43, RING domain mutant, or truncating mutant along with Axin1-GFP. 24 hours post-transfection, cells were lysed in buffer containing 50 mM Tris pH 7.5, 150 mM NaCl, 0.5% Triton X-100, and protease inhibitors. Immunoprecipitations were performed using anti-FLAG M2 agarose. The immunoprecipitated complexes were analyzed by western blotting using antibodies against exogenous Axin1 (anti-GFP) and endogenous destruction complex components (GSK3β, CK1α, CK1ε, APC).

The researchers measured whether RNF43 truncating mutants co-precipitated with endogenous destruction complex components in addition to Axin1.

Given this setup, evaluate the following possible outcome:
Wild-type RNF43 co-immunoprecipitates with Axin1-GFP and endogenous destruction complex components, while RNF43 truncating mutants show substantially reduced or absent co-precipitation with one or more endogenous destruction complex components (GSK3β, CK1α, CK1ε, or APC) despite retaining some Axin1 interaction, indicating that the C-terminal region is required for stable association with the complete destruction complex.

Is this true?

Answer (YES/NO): NO